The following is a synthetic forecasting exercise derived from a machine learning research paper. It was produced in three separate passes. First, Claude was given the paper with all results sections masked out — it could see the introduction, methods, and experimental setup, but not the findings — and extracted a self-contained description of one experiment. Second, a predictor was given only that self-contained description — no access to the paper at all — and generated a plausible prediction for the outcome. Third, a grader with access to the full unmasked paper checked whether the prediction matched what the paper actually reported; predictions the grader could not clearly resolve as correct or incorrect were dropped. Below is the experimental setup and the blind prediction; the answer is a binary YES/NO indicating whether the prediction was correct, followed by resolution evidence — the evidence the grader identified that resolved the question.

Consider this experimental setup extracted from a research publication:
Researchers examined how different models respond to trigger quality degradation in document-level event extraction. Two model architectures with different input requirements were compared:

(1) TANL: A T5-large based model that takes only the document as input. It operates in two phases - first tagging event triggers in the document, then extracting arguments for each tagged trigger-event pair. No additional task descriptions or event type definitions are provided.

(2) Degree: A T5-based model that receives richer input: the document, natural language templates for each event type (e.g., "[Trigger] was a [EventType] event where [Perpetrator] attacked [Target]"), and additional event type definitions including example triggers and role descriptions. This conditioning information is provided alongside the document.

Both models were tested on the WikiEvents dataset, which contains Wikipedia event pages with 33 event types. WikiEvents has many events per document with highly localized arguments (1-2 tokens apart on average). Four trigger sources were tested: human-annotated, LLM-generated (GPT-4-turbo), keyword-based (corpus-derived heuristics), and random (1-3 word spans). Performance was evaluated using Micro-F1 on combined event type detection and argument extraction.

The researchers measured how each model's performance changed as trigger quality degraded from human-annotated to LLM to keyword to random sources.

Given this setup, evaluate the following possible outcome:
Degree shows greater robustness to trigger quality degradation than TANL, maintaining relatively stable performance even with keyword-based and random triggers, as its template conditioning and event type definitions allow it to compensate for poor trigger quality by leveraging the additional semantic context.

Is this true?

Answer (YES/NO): YES